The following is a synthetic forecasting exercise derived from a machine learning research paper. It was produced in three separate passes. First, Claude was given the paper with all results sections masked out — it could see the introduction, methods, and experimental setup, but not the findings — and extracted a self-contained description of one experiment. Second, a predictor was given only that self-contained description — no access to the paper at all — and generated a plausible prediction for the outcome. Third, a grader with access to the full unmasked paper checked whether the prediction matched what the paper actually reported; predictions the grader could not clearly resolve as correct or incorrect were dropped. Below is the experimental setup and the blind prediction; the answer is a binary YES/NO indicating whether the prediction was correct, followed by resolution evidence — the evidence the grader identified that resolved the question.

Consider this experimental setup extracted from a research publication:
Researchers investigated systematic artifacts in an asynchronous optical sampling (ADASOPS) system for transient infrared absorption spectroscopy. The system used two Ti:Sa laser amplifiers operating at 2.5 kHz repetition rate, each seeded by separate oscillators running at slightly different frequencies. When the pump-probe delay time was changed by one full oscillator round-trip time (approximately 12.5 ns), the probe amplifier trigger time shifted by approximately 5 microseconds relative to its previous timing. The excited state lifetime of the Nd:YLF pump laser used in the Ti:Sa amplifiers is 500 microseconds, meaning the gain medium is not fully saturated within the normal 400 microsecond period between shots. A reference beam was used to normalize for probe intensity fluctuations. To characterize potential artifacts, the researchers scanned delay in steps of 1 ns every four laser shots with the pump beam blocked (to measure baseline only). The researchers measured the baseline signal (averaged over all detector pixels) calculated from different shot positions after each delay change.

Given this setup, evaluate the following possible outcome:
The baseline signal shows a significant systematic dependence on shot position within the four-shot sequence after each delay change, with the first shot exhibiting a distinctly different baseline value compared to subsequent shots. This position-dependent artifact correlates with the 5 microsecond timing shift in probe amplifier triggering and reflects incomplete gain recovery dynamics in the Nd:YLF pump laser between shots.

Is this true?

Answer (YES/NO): NO